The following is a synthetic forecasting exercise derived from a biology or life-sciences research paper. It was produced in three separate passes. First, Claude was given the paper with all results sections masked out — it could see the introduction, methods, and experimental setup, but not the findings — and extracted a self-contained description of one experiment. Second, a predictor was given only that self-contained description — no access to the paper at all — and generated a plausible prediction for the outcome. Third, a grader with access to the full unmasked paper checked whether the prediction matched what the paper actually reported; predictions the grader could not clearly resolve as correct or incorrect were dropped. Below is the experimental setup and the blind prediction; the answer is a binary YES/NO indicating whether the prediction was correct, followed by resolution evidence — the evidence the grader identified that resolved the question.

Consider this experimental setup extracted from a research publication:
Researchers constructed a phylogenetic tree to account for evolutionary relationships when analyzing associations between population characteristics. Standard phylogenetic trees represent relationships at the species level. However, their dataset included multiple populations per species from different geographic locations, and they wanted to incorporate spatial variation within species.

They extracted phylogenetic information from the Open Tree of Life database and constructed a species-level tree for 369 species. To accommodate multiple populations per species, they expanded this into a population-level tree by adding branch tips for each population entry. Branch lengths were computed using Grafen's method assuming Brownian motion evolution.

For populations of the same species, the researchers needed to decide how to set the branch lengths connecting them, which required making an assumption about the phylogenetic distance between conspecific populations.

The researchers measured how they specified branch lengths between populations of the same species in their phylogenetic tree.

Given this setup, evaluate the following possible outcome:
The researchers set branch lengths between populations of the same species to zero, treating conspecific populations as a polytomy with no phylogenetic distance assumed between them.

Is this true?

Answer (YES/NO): NO